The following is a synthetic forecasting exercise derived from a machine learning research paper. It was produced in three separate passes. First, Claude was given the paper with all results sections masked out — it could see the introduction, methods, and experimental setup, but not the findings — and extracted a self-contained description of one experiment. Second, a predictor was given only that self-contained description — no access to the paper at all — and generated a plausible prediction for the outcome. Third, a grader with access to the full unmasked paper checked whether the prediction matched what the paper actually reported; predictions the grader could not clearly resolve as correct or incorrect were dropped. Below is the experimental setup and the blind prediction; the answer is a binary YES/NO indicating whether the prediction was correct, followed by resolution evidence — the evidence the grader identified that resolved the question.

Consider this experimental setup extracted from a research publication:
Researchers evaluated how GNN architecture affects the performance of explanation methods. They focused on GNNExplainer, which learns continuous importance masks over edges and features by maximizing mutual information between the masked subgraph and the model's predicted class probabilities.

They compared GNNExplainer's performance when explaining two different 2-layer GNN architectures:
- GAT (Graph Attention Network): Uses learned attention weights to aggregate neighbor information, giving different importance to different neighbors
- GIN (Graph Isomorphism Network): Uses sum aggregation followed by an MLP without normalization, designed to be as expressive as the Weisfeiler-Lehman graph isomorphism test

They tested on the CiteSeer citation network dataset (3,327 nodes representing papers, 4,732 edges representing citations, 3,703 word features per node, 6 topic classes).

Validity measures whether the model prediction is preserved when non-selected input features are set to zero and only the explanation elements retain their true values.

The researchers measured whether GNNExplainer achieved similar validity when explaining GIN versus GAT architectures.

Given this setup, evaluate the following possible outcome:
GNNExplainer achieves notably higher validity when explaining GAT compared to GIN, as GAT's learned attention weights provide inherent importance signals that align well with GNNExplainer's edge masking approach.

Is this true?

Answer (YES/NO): YES